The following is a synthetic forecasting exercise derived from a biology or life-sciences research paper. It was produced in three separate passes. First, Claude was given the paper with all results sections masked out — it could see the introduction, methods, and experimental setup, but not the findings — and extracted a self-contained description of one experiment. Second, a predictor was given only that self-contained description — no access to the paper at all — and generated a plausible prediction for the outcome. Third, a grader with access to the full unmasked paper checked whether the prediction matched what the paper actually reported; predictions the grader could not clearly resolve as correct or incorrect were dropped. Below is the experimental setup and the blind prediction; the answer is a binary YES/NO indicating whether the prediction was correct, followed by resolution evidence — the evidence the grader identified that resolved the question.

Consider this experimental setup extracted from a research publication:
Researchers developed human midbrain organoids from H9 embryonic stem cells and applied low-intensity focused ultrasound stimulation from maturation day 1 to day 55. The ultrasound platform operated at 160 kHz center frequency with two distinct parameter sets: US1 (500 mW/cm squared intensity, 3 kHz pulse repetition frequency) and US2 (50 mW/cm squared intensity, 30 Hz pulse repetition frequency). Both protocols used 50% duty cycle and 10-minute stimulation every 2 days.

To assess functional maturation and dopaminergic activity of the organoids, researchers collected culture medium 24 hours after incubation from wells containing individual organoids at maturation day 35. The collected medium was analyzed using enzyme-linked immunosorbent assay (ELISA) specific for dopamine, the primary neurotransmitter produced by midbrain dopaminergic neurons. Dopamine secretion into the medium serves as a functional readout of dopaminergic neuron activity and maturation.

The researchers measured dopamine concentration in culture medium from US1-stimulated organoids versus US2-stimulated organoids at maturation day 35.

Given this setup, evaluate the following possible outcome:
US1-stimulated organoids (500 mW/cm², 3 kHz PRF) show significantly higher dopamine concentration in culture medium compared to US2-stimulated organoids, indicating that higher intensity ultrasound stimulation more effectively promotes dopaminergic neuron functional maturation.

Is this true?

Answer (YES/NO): NO